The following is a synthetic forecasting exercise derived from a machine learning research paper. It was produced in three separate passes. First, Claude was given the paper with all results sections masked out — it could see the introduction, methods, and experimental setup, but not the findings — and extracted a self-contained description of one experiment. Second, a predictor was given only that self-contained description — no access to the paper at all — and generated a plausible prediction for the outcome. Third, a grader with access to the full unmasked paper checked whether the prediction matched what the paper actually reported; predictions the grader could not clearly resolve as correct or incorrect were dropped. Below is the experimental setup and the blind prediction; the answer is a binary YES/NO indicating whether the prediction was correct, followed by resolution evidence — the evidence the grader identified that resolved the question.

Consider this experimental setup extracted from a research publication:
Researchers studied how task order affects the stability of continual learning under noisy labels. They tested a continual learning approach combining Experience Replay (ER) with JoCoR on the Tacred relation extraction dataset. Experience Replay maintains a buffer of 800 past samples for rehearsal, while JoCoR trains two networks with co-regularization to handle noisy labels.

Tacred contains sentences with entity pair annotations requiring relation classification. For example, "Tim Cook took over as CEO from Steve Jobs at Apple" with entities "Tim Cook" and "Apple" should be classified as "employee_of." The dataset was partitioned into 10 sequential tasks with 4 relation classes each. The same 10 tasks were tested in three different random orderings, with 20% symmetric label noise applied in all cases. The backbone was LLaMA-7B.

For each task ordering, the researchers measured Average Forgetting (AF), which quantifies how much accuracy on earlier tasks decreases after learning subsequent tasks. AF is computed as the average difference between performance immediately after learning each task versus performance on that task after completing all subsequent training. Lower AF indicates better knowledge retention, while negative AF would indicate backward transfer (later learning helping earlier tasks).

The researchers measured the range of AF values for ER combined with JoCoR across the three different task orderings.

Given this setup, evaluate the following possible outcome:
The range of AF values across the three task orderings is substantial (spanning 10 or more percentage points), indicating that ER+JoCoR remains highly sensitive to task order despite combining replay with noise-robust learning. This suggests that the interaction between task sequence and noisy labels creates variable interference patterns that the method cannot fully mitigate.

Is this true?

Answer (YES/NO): NO